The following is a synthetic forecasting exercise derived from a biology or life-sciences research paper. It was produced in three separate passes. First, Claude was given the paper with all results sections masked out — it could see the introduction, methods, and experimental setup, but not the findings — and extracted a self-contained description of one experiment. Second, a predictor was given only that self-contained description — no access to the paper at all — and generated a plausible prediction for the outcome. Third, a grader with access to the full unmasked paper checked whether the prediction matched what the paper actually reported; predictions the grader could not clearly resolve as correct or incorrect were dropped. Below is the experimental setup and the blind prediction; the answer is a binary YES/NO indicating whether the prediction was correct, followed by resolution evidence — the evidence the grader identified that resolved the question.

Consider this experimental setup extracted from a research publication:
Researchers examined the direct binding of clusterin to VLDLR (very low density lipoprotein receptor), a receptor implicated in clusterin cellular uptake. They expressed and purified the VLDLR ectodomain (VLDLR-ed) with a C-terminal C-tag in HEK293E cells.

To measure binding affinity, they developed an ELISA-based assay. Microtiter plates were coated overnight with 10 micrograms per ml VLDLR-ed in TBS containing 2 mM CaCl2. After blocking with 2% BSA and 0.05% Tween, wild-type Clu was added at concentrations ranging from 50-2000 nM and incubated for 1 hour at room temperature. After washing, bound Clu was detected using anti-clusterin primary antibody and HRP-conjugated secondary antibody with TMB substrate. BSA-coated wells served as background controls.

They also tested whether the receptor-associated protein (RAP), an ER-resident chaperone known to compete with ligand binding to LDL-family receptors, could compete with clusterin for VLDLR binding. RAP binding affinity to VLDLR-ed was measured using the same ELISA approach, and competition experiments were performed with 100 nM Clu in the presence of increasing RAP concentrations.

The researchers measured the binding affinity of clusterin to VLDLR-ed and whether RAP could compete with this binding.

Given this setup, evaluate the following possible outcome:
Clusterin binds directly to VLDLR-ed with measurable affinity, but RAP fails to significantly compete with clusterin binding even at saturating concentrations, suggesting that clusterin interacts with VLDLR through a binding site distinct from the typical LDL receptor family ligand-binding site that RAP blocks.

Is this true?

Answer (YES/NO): NO